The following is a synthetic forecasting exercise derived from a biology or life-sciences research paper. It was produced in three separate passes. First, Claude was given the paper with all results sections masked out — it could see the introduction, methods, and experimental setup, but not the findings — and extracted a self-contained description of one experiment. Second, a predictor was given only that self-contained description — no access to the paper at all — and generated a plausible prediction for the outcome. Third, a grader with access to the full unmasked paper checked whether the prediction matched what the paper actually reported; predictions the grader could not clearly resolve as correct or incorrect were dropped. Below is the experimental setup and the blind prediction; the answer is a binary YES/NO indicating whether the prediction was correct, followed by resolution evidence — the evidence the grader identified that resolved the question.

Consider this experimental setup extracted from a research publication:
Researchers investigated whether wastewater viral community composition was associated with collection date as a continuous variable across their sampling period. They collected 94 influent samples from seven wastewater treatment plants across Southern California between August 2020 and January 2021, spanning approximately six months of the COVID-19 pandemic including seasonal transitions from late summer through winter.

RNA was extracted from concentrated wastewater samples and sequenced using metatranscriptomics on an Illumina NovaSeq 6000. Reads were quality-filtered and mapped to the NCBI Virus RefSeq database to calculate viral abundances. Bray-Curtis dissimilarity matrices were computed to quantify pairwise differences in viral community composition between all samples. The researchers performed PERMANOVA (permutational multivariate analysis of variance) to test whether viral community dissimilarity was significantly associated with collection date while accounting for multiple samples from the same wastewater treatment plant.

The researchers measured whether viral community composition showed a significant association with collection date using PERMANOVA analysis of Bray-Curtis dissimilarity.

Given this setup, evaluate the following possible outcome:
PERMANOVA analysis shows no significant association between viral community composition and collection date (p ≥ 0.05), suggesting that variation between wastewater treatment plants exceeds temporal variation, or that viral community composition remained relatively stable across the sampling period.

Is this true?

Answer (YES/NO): YES